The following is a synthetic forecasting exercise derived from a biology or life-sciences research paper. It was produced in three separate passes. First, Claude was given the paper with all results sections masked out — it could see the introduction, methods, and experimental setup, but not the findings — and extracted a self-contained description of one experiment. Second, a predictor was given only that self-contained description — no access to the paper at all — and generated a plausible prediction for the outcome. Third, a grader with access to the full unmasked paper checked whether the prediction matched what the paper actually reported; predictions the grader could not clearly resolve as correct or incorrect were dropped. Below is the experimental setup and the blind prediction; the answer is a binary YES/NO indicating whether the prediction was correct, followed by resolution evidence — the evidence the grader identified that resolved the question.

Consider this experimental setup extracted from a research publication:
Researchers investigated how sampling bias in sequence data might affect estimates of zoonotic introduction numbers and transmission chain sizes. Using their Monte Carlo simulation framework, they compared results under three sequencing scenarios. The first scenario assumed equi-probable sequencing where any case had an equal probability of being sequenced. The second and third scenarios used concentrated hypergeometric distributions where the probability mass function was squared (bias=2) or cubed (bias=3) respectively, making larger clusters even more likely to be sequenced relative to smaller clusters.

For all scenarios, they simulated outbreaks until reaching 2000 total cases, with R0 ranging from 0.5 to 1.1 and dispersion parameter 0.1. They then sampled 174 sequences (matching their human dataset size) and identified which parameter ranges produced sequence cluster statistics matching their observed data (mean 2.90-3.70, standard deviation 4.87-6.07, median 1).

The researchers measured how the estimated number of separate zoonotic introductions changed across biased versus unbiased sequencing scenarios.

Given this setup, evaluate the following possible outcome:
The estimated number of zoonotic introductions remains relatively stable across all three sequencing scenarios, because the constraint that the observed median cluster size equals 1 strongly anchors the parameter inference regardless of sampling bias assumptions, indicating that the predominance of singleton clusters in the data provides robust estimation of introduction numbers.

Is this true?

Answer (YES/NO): NO